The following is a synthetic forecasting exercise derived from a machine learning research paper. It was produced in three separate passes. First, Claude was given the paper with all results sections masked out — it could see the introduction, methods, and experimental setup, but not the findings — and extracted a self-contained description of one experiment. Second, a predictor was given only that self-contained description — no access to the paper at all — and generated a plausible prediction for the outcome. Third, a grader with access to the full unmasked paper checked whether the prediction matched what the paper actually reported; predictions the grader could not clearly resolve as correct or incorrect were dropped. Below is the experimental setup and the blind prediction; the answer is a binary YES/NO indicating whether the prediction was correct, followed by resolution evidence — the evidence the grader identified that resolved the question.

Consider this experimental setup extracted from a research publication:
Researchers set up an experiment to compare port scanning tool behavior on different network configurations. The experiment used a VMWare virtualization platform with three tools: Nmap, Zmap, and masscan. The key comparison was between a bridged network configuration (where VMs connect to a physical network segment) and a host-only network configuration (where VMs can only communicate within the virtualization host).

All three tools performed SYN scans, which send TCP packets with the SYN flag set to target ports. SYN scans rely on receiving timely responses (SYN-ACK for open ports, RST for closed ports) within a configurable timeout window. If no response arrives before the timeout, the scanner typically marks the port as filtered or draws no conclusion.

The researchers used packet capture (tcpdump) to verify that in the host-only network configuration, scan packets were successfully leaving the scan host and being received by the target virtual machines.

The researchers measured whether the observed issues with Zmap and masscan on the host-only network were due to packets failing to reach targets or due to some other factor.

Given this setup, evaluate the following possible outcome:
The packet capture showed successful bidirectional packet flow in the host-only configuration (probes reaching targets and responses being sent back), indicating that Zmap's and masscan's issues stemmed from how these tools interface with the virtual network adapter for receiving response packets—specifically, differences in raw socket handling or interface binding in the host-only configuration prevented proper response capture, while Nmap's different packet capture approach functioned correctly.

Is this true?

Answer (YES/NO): NO